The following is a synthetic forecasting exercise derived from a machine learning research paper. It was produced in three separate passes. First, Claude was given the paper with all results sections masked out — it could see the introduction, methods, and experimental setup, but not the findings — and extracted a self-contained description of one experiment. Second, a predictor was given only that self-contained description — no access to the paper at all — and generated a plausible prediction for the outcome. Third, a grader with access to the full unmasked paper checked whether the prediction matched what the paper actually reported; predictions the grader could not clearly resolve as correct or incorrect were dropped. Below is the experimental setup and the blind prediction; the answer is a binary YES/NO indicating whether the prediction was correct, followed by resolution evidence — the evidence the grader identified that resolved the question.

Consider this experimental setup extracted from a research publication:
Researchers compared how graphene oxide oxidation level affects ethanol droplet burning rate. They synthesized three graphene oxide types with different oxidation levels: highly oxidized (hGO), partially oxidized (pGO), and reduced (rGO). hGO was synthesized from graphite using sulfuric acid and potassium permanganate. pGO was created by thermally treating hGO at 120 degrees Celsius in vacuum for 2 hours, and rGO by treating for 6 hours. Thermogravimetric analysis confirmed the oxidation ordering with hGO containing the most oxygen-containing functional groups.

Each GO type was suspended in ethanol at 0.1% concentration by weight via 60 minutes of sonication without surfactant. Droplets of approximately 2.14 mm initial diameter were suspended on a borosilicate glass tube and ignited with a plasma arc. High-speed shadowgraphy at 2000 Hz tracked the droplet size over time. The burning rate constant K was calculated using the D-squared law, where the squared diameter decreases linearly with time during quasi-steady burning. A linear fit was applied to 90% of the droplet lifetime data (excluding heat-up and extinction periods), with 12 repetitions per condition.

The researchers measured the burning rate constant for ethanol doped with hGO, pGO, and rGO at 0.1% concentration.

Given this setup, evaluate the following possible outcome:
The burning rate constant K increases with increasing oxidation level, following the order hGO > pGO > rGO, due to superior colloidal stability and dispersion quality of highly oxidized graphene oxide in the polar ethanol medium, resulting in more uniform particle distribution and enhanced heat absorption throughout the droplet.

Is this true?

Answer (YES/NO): NO